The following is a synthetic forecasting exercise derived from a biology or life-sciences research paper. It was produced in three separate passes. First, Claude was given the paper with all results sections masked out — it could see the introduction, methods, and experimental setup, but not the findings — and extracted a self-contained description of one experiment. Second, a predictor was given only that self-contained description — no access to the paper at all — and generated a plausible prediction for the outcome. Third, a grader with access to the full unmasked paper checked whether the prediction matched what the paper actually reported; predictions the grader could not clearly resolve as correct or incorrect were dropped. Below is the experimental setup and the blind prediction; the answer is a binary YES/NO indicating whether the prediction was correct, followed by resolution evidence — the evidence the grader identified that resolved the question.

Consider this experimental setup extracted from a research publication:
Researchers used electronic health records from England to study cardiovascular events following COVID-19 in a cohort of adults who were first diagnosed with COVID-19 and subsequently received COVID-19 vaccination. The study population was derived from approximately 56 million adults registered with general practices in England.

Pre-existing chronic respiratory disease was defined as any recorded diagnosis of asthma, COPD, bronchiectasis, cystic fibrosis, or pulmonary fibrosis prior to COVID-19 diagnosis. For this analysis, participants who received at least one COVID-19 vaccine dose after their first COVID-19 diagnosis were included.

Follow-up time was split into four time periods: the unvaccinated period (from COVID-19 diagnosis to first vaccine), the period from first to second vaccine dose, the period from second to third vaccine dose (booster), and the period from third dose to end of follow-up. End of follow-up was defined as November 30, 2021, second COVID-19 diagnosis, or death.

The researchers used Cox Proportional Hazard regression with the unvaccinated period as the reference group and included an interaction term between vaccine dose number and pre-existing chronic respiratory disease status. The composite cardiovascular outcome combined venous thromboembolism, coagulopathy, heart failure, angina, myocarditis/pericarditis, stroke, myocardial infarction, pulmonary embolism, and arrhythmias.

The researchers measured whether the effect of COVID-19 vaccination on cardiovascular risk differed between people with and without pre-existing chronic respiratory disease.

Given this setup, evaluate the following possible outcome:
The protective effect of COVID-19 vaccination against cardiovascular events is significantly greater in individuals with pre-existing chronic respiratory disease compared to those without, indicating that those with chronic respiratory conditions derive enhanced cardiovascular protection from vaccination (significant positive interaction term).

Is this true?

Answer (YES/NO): NO